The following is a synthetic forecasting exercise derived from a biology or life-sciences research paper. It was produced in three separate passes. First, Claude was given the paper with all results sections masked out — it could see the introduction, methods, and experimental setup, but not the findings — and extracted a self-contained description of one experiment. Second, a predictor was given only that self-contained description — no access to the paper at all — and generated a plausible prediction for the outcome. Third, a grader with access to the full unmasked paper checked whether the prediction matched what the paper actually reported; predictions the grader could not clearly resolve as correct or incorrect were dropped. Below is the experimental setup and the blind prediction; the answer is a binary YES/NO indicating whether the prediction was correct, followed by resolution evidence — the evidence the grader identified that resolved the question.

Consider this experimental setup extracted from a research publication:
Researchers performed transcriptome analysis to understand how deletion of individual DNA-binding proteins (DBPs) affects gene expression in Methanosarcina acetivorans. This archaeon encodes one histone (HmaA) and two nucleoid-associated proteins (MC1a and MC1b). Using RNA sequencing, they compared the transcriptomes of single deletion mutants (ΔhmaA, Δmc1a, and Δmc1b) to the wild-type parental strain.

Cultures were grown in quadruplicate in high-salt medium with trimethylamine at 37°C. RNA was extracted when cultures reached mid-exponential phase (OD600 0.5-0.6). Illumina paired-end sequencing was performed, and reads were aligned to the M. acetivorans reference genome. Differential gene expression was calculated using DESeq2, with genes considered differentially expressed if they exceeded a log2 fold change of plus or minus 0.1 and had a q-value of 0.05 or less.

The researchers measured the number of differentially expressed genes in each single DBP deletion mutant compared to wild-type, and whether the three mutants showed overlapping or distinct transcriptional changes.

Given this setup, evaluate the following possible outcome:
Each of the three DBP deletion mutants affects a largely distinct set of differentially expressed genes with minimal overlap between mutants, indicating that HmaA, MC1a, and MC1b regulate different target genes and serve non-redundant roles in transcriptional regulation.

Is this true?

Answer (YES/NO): NO